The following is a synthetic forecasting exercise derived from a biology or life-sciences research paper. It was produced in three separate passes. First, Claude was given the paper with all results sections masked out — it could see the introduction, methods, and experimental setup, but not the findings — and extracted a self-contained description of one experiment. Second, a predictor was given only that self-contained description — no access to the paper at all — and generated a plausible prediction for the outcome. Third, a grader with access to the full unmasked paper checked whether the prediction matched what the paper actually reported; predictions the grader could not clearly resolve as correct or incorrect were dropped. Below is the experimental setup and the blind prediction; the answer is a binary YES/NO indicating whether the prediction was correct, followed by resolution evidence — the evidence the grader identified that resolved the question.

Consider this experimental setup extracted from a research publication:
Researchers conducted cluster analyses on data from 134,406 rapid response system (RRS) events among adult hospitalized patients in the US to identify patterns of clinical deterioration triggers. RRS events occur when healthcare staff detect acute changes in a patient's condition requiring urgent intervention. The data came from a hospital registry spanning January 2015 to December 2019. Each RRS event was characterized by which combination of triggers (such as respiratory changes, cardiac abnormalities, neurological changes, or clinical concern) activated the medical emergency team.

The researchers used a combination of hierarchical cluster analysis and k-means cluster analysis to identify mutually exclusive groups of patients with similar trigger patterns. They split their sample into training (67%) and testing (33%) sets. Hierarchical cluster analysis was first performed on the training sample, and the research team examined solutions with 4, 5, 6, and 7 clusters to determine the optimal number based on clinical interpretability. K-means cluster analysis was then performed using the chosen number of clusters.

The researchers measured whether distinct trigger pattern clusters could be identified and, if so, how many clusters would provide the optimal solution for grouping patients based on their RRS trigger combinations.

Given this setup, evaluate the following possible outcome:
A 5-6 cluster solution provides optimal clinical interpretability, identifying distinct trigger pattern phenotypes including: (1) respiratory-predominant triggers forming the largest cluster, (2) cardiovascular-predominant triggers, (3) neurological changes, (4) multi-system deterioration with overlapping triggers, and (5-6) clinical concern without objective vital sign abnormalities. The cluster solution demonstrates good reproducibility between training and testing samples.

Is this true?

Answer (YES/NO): NO